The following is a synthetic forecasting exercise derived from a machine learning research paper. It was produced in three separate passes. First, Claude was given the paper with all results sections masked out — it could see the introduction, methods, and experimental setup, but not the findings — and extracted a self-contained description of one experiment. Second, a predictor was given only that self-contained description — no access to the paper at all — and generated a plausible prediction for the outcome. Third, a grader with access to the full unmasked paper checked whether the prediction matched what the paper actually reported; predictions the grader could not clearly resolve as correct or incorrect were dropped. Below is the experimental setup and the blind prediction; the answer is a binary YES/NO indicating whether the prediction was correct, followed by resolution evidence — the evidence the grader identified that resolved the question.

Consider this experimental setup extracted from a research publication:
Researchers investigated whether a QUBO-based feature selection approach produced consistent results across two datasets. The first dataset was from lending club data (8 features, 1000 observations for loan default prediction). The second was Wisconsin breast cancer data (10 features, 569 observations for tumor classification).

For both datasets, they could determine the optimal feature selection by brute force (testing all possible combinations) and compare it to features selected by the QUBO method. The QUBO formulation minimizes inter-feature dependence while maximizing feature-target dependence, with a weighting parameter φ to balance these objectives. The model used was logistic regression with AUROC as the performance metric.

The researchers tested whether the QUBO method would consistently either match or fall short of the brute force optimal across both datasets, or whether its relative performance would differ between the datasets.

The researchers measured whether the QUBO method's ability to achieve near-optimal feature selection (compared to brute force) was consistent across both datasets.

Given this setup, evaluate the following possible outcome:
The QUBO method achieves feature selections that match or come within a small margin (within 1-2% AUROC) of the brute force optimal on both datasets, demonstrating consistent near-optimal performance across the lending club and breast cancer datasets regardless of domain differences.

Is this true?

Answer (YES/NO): YES